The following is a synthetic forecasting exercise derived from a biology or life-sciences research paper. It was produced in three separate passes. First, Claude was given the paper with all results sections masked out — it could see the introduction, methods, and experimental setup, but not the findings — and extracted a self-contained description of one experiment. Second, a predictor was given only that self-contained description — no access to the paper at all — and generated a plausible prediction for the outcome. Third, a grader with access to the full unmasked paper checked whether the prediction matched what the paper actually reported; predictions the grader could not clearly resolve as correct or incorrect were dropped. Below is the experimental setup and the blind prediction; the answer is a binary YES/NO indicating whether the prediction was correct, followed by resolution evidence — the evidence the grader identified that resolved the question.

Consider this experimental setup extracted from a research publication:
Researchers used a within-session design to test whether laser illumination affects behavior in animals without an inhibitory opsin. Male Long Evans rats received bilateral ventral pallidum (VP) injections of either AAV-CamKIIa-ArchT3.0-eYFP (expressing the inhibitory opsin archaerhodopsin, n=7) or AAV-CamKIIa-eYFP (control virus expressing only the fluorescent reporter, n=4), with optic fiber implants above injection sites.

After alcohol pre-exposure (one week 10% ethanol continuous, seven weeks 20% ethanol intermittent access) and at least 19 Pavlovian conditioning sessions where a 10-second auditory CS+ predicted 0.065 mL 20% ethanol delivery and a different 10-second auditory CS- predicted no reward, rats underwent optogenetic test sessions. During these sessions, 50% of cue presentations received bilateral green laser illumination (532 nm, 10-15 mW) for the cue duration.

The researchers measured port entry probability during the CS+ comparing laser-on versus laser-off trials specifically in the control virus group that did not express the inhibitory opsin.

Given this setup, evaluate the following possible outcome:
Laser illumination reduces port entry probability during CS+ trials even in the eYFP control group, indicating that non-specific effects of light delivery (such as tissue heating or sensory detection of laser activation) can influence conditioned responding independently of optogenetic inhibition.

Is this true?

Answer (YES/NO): NO